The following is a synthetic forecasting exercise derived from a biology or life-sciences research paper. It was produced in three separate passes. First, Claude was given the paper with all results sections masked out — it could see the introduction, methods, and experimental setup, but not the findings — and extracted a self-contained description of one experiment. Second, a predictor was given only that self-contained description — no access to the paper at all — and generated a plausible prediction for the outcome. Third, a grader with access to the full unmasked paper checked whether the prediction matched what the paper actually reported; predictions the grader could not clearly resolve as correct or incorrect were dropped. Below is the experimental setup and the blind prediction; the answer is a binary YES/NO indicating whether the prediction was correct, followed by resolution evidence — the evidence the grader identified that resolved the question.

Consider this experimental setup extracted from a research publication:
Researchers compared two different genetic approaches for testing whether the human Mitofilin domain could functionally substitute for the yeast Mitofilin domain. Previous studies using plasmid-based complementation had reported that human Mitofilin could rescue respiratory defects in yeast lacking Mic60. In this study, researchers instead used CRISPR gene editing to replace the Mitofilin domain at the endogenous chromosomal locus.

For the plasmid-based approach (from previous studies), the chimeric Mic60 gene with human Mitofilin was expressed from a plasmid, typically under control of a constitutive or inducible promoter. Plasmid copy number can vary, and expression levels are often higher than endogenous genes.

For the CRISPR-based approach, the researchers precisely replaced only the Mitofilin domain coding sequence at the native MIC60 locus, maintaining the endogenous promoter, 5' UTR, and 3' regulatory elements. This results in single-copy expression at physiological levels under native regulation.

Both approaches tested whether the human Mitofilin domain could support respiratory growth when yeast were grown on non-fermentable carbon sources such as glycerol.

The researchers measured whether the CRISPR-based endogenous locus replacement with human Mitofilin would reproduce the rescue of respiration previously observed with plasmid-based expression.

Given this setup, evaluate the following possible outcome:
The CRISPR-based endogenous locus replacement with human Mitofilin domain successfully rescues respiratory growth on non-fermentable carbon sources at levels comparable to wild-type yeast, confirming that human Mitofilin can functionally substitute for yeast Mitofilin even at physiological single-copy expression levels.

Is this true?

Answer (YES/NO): NO